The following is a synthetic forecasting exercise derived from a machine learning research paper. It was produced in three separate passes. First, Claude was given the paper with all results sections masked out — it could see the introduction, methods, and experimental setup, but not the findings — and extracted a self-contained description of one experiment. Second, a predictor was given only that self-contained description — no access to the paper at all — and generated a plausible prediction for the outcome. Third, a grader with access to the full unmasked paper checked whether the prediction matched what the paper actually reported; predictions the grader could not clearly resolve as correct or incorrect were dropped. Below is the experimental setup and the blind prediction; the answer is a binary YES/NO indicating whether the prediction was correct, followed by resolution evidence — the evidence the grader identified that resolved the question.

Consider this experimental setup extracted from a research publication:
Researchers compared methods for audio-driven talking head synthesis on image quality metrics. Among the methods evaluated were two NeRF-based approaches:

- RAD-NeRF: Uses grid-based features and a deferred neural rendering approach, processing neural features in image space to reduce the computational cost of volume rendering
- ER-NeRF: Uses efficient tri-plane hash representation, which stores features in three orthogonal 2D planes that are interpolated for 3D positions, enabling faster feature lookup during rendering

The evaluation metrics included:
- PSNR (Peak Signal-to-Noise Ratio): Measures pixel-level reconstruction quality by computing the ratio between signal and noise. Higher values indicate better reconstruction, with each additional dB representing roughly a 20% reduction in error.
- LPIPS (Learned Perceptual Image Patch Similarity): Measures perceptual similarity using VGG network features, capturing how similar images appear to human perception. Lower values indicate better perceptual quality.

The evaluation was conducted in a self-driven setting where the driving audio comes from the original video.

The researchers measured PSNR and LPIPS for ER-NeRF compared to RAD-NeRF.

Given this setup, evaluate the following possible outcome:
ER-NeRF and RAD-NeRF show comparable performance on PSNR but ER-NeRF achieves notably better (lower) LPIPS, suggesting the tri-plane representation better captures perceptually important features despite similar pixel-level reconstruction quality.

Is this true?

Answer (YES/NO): YES